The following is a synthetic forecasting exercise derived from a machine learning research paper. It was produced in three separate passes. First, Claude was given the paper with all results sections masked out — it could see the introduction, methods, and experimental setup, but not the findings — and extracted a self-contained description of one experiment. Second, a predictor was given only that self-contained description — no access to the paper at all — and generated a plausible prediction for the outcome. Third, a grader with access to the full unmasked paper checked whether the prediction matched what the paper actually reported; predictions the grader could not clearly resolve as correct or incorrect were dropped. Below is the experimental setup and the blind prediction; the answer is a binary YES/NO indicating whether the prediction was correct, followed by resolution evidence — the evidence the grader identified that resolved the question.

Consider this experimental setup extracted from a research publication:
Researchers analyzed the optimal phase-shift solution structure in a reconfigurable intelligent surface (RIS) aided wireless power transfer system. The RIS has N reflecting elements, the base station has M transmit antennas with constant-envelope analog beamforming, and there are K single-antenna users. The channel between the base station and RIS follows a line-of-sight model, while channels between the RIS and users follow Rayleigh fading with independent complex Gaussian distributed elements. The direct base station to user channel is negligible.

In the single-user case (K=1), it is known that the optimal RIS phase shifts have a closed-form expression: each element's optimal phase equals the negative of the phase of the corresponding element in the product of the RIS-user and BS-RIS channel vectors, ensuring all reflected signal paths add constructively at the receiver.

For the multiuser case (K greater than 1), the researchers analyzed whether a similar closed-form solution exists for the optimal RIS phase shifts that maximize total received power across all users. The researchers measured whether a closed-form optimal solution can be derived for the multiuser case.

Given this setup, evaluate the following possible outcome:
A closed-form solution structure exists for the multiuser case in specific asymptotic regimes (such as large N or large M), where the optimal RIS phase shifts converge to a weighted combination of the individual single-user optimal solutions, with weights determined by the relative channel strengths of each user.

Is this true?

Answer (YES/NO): NO